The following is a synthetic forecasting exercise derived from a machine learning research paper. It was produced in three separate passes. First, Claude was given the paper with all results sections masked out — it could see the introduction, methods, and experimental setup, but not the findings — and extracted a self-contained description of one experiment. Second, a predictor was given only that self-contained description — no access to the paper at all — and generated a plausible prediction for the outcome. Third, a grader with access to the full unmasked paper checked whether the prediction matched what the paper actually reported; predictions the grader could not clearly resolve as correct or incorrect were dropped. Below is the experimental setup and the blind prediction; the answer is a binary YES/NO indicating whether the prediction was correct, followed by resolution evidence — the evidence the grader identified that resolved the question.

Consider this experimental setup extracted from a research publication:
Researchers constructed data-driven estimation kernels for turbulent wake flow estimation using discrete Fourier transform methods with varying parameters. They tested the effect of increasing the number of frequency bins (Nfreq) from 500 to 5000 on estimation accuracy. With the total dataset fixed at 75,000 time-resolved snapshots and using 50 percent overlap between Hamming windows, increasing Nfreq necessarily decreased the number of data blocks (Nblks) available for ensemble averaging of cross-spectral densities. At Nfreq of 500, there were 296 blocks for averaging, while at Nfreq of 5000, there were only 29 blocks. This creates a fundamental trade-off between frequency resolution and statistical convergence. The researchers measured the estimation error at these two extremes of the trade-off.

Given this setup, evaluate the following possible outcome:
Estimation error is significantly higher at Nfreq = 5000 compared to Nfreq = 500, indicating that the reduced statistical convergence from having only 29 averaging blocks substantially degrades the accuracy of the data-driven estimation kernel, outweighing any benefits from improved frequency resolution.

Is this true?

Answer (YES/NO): NO